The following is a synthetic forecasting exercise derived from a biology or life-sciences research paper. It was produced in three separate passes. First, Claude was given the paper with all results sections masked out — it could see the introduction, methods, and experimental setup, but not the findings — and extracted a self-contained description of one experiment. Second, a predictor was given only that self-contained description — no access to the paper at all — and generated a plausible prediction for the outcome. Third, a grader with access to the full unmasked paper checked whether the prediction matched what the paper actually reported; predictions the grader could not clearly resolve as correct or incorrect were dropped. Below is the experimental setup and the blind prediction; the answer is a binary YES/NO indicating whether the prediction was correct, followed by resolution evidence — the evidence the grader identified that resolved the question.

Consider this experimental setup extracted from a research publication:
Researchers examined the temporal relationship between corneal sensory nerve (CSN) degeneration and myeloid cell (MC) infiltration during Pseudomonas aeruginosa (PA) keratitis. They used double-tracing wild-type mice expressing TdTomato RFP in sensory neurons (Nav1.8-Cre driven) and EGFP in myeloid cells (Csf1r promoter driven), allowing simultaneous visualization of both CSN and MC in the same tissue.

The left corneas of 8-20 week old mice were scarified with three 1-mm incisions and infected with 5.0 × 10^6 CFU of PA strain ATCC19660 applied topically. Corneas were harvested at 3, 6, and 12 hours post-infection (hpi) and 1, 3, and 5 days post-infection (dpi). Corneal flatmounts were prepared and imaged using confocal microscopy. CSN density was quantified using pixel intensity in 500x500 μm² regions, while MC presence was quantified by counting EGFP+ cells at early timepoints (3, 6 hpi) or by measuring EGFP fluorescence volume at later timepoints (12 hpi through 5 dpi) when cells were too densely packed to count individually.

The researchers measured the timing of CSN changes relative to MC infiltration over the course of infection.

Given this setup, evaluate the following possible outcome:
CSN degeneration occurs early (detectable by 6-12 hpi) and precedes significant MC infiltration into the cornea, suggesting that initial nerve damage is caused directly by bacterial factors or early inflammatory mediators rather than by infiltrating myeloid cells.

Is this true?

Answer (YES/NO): NO